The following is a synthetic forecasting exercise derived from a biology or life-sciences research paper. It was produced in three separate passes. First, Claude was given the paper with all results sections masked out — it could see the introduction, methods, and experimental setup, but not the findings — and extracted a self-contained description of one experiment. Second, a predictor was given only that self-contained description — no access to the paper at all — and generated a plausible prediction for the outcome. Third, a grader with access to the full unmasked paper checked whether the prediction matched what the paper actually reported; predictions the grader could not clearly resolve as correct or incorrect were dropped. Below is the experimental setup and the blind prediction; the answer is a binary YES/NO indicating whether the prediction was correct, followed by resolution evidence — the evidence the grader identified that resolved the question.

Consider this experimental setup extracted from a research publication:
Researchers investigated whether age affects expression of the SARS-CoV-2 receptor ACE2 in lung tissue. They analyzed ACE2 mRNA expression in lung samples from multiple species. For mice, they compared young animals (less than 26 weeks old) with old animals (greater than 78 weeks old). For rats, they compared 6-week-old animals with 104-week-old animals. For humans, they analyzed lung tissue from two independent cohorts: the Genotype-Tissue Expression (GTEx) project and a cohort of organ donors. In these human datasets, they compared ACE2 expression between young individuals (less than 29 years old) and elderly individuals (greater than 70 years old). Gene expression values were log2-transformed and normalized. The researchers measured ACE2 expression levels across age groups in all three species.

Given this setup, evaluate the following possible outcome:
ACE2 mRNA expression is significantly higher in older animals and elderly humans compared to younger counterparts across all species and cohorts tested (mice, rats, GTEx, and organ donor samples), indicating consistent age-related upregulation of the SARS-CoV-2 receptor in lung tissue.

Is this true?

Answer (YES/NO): NO